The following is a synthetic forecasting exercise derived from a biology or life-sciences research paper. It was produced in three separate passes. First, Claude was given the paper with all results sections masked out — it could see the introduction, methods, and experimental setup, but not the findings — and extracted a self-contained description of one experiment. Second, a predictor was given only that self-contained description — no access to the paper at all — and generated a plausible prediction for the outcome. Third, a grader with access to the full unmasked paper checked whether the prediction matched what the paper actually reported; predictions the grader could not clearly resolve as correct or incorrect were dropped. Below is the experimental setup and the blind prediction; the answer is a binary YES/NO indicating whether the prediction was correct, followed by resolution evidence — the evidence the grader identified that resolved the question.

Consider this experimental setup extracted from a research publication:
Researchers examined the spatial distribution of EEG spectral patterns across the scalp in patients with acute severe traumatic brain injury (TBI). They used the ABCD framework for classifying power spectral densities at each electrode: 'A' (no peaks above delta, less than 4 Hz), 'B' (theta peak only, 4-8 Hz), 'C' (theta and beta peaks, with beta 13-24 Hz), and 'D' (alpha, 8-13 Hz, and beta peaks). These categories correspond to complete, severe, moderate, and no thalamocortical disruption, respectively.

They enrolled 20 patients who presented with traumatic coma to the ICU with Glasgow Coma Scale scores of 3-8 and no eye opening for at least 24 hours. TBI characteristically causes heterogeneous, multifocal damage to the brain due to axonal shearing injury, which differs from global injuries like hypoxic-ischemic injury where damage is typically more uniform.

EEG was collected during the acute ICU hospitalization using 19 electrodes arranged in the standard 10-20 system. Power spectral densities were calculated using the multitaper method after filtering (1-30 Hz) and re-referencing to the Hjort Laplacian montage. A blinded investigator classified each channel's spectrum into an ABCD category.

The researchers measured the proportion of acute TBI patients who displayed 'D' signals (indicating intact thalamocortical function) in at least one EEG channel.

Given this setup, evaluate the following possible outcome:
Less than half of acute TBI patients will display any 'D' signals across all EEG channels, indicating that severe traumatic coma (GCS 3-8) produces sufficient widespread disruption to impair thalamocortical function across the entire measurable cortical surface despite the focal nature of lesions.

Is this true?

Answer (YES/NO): NO